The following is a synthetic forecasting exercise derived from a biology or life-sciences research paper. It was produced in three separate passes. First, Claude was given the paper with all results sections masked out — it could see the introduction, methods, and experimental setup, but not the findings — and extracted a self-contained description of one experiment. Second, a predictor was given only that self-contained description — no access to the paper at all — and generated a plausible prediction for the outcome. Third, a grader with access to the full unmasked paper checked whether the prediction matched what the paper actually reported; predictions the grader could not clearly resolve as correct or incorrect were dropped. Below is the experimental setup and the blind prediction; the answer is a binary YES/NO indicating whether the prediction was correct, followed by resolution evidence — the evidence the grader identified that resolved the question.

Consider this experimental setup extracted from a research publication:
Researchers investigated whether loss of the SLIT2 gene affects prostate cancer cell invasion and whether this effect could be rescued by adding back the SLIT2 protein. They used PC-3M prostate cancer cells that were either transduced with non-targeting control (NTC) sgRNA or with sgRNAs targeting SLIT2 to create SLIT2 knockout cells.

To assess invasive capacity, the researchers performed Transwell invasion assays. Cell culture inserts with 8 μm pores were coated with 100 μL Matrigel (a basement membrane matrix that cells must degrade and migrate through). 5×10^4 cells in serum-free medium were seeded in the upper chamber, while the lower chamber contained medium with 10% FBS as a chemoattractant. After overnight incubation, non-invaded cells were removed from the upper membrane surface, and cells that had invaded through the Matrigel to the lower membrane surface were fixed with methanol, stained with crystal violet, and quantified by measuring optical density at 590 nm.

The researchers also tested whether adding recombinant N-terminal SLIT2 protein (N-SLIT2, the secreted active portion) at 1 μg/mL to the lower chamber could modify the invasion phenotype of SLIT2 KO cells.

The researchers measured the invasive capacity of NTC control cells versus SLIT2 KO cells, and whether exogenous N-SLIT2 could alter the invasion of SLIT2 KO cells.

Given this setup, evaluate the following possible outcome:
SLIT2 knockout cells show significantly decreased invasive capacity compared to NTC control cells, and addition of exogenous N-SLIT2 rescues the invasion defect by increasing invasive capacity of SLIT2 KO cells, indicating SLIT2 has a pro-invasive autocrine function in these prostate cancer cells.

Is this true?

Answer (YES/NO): NO